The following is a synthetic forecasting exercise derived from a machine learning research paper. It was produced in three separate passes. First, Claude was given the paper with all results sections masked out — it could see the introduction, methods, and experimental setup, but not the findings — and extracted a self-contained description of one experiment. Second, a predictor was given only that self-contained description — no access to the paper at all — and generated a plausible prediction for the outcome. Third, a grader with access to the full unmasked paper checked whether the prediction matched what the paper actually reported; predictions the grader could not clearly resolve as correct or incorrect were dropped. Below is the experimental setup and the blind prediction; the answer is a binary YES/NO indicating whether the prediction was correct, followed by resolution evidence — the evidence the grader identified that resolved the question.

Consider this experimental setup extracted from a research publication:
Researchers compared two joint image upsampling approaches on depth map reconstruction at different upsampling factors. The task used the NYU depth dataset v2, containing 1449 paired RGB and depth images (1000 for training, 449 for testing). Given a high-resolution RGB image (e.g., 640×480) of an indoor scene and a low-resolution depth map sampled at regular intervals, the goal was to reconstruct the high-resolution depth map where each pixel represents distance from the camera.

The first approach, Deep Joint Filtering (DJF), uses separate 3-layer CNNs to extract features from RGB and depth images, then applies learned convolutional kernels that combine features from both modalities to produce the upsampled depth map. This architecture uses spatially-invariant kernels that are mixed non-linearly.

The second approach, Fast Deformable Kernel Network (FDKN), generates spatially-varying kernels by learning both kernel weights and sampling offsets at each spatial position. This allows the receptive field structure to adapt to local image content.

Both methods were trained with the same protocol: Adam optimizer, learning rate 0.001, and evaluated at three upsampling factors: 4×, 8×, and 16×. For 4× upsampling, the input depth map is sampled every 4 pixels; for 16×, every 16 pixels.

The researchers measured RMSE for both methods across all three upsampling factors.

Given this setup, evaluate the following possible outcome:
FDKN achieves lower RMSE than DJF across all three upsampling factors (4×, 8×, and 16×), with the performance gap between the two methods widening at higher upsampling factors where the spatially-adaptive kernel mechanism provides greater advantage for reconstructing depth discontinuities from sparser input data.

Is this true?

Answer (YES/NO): YES